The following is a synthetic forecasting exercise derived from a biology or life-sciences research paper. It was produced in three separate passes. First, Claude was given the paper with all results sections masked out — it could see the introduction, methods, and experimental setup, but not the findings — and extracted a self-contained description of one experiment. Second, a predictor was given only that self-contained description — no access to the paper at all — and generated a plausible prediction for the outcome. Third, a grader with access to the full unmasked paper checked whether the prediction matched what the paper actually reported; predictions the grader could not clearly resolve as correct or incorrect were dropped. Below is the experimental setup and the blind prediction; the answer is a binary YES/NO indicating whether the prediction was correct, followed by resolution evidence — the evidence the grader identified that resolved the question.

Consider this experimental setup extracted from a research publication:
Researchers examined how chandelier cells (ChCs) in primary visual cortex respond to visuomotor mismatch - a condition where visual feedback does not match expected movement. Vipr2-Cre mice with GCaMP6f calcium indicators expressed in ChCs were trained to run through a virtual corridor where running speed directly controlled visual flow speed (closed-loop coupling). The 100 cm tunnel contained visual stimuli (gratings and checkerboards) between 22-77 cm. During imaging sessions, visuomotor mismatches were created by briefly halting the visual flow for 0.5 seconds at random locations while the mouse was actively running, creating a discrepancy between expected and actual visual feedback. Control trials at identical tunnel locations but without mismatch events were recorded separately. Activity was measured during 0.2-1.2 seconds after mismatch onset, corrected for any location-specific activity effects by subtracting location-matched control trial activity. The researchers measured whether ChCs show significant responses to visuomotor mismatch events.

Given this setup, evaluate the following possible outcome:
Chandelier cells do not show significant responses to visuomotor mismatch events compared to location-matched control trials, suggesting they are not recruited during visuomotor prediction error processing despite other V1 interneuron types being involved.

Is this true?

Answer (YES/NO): NO